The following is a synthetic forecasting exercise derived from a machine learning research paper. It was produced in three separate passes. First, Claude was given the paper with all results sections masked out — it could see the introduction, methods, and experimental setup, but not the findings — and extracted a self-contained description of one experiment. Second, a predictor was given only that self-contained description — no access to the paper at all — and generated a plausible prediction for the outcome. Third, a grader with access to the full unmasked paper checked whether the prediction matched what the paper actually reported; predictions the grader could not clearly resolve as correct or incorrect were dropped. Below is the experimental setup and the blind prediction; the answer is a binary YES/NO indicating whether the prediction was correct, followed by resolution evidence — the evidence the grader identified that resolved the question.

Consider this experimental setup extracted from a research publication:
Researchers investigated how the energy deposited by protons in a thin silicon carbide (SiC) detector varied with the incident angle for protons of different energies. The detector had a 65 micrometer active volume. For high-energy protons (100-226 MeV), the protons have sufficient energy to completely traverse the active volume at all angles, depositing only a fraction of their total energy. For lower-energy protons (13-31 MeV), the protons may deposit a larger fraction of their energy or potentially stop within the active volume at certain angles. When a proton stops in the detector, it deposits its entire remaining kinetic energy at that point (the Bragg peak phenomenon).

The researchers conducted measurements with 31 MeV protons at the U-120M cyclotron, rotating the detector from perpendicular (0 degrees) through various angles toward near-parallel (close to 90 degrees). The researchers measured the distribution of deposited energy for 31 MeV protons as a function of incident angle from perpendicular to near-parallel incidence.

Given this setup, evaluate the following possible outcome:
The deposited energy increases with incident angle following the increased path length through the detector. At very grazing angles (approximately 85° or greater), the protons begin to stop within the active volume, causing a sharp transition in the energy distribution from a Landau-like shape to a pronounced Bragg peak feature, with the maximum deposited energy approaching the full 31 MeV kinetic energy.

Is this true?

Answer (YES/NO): NO